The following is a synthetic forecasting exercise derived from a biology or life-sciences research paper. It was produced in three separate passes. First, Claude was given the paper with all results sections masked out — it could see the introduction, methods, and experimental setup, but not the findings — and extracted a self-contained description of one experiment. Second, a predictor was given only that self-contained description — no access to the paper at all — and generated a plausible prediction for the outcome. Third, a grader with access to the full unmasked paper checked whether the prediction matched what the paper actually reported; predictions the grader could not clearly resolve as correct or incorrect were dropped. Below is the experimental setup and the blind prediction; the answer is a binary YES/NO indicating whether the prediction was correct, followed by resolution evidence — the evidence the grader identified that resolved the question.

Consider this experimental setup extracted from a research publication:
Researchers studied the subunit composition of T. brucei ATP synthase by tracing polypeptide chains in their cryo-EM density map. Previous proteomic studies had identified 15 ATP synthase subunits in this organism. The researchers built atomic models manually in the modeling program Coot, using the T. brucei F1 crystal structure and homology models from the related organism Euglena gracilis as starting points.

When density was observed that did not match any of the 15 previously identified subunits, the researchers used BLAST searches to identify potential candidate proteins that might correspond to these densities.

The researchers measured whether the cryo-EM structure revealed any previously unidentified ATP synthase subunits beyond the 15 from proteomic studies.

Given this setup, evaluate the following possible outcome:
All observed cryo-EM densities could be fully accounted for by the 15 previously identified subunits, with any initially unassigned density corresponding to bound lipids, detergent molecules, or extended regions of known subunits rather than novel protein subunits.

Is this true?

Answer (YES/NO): NO